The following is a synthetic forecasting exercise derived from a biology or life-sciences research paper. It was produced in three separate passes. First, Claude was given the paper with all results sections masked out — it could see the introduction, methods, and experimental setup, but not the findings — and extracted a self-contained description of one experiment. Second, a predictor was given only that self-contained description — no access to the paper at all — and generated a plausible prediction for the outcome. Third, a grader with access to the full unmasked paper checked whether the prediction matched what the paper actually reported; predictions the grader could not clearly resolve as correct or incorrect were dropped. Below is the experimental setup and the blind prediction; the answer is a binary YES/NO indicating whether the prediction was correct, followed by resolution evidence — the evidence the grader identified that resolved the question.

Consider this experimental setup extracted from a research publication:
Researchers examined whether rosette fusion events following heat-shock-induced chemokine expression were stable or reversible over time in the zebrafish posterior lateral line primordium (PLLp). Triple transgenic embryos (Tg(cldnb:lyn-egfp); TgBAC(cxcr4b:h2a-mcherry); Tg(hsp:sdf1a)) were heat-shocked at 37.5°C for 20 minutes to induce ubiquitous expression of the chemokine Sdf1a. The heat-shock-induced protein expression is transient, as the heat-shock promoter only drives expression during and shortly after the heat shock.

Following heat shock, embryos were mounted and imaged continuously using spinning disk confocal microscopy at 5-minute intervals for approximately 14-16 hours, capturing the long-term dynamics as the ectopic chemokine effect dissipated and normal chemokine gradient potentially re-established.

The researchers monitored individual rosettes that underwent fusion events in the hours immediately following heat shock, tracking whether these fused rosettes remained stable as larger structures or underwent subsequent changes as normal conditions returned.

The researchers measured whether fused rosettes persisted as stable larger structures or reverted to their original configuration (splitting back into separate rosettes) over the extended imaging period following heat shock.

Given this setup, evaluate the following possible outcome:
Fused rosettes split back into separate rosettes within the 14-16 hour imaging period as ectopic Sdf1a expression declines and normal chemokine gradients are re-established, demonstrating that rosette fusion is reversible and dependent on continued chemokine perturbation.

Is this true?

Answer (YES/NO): YES